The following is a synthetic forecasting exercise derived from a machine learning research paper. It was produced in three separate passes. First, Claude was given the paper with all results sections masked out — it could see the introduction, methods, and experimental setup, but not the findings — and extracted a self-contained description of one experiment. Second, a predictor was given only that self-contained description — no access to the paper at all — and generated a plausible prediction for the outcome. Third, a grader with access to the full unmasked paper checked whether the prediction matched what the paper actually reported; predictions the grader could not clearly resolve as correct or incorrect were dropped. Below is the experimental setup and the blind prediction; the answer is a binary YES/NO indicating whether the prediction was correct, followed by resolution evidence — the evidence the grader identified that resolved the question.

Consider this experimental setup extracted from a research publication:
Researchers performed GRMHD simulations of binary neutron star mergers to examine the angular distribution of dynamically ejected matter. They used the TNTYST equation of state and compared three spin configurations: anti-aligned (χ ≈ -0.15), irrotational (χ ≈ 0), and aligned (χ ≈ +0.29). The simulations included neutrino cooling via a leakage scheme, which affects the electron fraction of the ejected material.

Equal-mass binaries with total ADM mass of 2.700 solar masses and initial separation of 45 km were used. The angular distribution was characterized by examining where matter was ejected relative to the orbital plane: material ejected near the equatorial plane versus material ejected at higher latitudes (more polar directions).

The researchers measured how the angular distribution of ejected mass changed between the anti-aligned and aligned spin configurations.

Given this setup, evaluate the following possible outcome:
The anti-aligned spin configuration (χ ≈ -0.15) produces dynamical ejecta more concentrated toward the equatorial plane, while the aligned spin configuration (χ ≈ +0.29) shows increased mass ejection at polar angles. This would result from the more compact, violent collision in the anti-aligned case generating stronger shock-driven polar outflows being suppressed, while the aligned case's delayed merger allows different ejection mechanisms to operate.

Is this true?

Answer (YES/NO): NO